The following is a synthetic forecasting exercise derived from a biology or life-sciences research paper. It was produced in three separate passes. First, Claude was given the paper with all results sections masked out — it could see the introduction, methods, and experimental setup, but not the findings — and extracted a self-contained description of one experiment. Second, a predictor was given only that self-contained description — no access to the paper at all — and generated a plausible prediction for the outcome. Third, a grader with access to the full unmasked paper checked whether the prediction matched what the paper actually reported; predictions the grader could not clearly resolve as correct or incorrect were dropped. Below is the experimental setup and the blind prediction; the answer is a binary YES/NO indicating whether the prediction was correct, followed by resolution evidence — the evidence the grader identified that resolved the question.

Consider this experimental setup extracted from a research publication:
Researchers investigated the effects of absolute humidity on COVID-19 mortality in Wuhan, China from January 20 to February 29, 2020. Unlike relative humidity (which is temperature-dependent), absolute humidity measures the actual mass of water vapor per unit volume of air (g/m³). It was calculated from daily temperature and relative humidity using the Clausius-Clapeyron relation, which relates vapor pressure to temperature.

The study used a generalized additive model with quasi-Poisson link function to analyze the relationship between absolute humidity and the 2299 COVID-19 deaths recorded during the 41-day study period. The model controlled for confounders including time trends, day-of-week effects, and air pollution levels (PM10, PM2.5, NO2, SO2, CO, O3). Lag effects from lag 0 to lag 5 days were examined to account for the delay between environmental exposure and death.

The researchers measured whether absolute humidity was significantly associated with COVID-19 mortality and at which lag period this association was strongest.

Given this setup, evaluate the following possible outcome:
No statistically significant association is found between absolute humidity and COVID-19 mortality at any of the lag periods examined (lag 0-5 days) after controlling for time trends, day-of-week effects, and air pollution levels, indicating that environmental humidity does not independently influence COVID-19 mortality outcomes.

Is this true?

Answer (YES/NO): NO